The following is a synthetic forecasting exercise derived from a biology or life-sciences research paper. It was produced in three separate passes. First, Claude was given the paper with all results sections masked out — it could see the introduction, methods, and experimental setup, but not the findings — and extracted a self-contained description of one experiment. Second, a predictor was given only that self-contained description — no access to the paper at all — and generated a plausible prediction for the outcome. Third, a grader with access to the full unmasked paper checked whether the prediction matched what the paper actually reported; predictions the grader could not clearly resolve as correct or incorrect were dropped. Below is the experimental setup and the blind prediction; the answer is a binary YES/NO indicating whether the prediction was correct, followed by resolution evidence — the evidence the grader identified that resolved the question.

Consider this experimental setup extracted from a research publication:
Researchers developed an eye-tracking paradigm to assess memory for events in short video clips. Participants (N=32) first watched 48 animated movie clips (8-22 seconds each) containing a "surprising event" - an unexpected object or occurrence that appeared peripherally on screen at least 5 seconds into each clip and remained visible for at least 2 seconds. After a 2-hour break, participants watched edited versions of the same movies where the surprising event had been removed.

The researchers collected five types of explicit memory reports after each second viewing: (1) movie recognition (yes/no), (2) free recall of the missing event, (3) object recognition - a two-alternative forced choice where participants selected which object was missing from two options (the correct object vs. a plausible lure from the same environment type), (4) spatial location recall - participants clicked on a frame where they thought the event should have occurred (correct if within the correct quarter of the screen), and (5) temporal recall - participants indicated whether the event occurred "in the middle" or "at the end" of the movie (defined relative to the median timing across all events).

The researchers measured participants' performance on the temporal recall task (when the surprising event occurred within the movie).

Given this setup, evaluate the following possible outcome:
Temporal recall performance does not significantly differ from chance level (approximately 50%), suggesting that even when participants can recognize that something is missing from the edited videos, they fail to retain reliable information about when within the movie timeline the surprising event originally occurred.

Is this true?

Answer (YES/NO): YES